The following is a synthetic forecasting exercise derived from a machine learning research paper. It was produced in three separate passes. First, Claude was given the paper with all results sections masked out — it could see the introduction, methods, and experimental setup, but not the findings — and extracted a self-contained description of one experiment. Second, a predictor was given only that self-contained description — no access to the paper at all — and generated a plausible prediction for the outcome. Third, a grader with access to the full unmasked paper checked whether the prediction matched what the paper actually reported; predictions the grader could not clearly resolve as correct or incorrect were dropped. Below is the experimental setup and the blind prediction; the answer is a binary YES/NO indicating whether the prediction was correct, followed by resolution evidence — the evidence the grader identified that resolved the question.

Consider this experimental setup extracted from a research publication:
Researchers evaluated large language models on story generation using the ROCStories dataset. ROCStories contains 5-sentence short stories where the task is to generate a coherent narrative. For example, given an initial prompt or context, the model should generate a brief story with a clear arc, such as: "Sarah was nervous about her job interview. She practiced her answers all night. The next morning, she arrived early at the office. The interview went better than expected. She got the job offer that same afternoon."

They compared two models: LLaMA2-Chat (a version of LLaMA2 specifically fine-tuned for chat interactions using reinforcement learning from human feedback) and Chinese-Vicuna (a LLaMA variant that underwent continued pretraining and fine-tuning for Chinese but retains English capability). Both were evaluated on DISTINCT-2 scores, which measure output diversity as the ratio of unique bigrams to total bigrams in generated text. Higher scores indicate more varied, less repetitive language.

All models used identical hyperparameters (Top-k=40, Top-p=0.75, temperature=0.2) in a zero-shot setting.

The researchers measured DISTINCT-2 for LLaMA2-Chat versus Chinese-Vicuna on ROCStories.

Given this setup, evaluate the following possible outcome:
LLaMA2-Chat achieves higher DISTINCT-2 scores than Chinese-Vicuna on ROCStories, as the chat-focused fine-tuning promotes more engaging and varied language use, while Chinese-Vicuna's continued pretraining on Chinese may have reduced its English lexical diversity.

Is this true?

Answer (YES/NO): YES